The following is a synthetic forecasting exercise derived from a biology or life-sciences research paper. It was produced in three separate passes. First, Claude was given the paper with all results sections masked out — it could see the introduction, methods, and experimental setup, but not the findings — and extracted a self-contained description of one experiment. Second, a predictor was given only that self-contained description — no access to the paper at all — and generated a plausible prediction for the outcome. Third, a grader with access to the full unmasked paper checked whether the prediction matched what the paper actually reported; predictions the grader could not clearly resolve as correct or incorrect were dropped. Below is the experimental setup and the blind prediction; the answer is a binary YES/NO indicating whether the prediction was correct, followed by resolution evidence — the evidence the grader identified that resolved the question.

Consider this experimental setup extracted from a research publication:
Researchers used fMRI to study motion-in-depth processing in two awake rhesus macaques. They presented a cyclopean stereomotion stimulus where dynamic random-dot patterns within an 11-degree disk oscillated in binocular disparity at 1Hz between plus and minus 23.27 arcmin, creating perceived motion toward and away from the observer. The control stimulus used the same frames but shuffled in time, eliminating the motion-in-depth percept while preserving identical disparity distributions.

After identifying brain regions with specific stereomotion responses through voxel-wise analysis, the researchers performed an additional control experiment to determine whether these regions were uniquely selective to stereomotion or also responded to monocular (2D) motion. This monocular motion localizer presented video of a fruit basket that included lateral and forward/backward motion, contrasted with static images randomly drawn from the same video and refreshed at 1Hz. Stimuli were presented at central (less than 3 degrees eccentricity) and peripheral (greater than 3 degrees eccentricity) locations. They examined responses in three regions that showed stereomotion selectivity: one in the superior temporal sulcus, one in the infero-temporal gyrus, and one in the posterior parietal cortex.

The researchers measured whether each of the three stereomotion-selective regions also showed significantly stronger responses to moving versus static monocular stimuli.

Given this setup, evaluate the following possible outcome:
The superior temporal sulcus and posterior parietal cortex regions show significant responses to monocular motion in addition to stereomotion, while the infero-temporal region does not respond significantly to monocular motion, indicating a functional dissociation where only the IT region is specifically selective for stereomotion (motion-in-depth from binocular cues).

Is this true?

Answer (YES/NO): NO